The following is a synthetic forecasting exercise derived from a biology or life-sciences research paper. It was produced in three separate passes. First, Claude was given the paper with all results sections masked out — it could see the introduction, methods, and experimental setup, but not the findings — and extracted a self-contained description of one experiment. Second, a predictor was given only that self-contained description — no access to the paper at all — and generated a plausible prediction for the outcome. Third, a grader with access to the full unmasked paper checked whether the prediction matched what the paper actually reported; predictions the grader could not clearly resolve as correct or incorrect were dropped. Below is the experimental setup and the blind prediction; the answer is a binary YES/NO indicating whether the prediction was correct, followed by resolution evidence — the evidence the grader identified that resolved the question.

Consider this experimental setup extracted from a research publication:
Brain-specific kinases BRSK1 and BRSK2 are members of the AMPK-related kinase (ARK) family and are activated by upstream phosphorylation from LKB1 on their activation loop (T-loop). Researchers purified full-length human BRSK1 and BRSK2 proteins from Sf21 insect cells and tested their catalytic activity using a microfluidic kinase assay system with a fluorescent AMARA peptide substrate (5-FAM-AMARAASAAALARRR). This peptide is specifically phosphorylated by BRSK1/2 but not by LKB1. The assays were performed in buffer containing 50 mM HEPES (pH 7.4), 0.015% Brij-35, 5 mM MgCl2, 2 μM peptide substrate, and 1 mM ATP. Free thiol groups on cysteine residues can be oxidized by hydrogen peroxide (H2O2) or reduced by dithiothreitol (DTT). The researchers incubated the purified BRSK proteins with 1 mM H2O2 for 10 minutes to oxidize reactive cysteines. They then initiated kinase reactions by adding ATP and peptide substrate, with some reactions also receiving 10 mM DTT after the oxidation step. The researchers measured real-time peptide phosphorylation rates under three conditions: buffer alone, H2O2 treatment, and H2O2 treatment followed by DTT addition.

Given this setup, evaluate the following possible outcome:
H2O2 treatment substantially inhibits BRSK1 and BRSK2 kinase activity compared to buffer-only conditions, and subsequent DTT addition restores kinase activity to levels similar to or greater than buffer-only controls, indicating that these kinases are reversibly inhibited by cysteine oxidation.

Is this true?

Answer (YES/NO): NO